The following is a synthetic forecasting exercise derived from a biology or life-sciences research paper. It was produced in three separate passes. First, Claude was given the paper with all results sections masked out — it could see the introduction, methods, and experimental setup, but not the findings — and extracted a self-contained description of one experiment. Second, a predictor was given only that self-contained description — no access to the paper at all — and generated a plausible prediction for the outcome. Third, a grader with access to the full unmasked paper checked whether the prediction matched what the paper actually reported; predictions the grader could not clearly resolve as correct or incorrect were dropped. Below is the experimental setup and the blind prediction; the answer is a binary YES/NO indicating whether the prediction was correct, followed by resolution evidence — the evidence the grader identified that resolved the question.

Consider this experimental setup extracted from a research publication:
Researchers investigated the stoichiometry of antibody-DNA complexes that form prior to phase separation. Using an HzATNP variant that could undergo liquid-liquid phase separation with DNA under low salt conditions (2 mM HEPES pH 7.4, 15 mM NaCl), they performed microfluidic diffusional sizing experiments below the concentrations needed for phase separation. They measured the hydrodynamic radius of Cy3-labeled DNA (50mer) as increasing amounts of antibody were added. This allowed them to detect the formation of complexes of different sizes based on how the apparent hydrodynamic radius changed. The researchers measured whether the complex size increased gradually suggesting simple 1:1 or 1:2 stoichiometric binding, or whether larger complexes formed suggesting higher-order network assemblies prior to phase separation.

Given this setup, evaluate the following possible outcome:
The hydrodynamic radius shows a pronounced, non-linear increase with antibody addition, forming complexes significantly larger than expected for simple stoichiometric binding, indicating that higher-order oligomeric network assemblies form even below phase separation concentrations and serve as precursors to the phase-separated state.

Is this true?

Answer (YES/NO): YES